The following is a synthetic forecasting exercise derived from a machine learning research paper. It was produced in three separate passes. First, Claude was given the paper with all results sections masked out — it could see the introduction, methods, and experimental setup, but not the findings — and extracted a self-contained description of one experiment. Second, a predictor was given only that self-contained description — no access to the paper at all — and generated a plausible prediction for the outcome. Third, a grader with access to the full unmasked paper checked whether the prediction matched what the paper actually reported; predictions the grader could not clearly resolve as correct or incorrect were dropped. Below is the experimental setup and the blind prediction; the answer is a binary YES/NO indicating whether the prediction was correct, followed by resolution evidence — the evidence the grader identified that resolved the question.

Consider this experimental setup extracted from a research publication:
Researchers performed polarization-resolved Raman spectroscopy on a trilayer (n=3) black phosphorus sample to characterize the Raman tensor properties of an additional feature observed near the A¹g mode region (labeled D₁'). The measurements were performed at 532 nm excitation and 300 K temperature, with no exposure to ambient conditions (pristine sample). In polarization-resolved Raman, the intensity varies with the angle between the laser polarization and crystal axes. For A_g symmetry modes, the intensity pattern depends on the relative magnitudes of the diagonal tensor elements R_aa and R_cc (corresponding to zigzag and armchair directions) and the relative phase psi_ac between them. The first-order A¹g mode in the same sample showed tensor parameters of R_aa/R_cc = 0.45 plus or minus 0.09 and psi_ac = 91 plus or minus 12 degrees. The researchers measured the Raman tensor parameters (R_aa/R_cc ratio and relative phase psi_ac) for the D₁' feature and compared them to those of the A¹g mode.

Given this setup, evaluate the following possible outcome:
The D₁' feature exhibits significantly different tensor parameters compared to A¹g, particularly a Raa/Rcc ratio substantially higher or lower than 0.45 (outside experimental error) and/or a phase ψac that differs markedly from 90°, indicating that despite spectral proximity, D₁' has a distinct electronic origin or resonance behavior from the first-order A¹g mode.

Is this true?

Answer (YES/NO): NO